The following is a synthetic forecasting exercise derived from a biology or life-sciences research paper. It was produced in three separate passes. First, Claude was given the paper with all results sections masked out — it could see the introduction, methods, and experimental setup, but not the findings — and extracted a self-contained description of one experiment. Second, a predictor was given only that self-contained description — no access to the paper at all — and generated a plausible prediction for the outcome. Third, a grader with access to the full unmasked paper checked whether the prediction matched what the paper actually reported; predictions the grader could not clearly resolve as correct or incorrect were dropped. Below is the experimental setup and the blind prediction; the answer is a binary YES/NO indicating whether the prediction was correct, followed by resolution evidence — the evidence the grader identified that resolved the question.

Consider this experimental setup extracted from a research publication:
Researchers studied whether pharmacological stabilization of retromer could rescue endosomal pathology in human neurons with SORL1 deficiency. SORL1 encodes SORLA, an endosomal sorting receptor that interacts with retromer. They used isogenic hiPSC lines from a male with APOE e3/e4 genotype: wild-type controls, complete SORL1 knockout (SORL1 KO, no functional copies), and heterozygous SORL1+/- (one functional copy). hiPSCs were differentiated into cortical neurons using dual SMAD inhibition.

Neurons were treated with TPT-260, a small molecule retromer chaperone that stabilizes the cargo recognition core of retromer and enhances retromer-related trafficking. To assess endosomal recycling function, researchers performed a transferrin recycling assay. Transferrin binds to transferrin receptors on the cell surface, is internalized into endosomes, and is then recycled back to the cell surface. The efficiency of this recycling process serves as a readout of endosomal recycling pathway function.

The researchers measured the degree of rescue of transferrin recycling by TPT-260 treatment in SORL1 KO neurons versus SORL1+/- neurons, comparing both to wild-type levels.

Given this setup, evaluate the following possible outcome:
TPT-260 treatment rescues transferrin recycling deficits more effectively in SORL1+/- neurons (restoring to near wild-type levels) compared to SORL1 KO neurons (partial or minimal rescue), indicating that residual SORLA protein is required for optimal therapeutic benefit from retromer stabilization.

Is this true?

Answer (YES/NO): YES